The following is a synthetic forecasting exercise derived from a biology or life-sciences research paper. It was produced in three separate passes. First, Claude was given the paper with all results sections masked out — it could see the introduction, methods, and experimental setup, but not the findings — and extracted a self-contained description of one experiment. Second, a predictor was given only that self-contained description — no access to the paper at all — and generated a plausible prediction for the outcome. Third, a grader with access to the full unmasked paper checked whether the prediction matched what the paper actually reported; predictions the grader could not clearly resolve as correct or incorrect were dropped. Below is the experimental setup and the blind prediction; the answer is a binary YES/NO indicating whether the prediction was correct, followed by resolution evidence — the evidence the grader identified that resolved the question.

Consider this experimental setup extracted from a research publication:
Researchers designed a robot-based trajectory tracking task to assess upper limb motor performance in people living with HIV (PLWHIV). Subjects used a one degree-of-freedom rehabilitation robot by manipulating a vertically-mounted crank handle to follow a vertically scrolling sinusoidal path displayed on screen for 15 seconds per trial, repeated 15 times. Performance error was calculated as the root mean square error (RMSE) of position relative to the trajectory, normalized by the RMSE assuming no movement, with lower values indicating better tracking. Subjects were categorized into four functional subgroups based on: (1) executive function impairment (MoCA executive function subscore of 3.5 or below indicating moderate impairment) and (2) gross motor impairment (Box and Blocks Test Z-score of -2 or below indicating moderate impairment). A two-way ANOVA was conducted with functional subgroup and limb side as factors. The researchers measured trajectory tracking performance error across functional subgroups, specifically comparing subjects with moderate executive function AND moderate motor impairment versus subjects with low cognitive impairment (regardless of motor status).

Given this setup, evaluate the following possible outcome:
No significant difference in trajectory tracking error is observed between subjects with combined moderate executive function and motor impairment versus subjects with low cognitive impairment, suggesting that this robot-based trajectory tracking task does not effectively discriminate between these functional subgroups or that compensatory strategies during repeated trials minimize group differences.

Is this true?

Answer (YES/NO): NO